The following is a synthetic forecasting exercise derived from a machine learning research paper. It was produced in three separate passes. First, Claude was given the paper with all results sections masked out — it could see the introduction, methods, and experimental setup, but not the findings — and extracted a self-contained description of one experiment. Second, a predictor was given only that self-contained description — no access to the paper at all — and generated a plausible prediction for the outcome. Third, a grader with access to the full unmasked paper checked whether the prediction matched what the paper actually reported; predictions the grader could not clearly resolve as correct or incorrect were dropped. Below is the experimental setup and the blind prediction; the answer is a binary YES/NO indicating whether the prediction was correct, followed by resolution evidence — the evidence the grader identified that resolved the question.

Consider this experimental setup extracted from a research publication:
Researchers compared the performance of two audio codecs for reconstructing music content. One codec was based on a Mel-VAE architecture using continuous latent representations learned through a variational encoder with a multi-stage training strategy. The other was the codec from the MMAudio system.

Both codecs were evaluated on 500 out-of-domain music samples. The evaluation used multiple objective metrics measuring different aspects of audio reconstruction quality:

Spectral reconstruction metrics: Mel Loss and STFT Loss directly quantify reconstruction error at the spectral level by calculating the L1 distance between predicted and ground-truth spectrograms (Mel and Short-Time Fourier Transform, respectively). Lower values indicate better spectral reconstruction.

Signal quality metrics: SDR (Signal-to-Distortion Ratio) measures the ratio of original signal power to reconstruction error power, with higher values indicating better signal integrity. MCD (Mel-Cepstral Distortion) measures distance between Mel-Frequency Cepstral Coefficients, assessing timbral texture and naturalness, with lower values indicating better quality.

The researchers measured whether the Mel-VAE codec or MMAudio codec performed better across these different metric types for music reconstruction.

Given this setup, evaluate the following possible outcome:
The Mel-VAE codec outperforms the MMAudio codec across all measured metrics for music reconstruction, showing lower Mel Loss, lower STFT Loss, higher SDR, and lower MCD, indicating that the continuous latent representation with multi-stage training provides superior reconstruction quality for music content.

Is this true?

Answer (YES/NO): NO